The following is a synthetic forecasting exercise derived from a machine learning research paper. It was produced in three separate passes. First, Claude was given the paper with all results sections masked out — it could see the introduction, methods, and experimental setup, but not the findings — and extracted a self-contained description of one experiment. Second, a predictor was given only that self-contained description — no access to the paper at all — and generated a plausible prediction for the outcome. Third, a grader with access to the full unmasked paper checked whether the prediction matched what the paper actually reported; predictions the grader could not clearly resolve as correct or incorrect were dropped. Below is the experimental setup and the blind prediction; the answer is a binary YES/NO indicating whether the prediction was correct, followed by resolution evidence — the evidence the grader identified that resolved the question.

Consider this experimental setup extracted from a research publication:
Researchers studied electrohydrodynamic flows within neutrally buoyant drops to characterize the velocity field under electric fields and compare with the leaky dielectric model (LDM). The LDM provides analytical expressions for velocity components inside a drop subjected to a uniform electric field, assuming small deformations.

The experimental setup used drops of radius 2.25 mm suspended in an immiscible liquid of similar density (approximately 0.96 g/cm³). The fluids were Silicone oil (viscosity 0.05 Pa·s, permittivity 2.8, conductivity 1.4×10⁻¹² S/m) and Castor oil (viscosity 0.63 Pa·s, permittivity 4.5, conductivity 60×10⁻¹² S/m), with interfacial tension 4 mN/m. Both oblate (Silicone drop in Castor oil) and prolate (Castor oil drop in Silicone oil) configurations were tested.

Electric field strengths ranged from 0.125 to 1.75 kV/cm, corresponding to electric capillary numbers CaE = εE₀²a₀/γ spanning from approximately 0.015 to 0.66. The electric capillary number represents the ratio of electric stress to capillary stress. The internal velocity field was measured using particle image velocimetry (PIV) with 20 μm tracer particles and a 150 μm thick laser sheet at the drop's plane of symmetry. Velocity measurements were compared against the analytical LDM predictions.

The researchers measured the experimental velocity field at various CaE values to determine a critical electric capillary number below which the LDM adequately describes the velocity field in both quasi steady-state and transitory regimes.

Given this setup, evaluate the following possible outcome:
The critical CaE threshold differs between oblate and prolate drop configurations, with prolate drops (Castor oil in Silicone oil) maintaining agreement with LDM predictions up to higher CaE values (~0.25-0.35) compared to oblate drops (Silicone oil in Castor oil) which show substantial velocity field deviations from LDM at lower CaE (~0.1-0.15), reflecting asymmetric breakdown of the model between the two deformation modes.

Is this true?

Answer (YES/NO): NO